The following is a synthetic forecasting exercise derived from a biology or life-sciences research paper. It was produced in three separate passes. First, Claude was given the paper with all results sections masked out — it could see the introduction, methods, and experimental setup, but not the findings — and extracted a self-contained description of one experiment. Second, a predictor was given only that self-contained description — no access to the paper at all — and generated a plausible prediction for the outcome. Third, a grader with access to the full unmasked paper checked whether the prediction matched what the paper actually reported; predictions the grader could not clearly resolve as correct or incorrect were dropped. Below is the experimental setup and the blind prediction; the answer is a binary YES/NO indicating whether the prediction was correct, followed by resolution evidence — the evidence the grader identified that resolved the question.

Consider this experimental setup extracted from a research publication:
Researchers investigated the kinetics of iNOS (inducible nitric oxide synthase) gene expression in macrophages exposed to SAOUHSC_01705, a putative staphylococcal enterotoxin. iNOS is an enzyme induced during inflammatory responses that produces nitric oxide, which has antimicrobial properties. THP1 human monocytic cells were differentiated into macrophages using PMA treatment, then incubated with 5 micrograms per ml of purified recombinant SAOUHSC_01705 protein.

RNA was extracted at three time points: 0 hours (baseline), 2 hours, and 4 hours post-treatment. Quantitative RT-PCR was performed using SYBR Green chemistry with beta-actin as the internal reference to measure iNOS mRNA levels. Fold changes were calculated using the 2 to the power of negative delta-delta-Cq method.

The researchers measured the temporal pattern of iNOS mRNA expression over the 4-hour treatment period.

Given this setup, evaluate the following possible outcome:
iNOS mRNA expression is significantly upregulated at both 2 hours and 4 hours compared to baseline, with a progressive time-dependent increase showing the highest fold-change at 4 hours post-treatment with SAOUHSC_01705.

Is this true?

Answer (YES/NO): NO